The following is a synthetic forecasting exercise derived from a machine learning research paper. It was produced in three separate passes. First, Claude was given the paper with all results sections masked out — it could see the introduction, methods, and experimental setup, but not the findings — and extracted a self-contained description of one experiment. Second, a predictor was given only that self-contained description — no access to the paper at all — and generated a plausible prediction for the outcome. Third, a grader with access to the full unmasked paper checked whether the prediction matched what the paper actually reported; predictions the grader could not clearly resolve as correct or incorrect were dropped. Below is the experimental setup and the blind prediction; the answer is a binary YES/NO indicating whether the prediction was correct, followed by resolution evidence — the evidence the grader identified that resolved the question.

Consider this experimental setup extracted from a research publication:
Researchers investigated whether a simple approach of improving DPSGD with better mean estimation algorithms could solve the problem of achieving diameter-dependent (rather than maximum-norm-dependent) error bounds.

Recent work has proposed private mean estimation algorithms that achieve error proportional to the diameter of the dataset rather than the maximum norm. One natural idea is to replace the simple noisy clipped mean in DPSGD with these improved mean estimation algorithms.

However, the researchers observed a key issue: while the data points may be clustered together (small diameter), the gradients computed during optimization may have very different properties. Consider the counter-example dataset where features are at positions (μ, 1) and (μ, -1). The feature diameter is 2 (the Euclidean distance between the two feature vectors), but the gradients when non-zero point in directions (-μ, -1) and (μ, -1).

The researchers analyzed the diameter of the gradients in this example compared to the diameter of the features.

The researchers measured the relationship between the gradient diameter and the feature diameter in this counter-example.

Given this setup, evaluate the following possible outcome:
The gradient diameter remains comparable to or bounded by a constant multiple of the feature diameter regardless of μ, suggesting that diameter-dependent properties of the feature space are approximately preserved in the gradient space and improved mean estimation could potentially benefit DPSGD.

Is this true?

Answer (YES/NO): NO